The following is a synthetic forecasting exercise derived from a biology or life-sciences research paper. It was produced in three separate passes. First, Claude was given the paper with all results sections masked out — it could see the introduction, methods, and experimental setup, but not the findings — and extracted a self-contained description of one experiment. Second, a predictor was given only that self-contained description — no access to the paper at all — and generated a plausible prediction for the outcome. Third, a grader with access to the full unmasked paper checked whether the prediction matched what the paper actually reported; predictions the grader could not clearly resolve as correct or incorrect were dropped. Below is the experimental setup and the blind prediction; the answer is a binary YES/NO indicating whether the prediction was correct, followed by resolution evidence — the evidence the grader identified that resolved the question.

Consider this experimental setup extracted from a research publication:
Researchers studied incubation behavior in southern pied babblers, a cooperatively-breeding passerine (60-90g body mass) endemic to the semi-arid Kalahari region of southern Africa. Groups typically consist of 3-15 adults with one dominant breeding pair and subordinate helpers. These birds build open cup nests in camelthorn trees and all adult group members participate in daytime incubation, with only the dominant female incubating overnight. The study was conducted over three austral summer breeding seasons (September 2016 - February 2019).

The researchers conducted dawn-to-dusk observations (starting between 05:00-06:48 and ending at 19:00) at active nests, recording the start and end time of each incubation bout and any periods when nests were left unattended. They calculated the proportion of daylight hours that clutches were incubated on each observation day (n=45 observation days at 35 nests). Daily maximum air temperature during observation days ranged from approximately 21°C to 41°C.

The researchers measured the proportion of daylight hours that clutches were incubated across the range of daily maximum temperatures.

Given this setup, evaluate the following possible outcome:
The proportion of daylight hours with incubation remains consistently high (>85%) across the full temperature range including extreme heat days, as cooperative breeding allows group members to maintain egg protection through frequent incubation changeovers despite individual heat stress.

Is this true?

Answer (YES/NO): NO